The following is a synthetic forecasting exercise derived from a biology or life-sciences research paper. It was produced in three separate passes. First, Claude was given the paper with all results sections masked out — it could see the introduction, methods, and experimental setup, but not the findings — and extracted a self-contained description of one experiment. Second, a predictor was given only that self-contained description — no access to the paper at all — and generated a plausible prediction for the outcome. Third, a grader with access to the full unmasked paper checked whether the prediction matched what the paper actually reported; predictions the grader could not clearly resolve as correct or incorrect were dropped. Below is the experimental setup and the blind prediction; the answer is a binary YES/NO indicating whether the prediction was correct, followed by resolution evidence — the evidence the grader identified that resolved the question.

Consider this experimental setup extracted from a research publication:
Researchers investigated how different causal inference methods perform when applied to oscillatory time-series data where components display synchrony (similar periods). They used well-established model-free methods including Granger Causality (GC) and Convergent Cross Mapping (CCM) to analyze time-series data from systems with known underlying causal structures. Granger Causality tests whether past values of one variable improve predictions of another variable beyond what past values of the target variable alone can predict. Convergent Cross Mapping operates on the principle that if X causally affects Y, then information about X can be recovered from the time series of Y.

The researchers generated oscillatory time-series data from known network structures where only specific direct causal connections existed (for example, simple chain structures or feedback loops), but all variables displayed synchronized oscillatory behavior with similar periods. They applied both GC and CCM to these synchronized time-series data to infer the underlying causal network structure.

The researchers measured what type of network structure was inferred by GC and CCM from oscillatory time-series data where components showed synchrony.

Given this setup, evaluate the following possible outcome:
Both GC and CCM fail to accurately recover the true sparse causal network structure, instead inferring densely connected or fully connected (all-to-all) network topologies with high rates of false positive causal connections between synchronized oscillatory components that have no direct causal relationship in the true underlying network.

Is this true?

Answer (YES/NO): YES